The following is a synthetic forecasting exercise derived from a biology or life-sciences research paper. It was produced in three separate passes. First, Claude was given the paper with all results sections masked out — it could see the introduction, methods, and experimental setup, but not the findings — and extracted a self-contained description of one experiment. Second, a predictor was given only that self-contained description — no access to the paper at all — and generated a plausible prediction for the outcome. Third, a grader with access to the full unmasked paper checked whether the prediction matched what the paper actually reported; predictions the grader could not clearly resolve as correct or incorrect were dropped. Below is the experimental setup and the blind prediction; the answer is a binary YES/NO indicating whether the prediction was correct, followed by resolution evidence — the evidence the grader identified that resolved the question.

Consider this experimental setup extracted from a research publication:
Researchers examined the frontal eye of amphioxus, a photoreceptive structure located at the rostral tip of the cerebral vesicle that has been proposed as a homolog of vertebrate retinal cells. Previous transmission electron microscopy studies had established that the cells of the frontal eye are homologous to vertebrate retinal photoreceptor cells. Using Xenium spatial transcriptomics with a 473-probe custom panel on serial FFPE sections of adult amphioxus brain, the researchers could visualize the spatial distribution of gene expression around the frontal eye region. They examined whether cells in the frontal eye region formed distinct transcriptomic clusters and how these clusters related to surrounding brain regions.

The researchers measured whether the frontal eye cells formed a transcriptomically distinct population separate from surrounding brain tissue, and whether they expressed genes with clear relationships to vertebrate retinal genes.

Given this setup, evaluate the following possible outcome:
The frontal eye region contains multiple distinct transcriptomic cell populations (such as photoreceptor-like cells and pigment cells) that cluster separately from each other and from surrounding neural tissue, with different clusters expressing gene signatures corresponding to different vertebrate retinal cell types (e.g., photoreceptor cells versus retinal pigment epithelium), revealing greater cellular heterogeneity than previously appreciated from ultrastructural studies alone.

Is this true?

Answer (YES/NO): NO